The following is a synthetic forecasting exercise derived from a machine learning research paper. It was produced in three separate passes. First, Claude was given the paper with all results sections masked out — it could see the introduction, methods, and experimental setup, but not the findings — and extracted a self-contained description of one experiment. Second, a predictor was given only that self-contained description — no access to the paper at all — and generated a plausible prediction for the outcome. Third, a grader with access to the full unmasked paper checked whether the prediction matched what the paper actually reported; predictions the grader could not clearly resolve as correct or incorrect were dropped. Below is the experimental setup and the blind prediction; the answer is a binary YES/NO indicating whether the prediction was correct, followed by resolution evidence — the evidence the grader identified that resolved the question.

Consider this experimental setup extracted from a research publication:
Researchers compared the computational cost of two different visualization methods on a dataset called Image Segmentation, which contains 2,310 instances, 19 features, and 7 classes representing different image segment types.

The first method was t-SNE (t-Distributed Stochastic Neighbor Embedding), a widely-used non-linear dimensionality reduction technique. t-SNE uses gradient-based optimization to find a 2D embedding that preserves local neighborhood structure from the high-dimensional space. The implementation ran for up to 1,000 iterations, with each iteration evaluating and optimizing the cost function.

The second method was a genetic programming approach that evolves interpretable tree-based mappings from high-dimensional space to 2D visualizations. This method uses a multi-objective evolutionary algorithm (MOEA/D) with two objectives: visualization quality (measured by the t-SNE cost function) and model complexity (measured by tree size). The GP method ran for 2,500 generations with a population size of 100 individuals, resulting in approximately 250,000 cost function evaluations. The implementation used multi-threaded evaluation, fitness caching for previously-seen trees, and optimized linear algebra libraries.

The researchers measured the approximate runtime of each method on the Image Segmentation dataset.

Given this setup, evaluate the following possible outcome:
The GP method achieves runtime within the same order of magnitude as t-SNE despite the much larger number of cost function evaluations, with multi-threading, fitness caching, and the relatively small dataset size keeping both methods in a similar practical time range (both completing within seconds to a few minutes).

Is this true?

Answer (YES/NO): NO